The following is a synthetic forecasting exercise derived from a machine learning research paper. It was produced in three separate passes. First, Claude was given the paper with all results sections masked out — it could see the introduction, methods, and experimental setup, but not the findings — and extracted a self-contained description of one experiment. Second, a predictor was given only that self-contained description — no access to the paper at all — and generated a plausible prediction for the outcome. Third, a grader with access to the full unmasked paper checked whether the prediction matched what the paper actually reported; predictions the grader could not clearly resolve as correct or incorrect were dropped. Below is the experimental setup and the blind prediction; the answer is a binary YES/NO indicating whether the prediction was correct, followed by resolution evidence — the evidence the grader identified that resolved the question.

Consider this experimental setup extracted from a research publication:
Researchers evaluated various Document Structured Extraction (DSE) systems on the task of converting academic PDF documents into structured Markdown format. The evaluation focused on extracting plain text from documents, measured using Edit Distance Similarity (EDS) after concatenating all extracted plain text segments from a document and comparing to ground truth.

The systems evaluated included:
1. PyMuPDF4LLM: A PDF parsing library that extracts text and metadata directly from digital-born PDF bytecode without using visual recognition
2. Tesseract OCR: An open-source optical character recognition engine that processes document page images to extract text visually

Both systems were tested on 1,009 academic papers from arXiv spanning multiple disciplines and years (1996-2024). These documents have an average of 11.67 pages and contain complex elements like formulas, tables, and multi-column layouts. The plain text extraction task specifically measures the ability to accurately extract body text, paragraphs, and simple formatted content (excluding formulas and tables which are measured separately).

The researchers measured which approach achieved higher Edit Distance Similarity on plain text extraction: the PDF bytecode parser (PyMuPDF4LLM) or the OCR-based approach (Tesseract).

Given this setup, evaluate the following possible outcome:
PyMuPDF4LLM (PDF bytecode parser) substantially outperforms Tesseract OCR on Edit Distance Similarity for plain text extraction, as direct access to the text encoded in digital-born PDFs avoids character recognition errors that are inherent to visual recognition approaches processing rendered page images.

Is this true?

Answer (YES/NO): NO